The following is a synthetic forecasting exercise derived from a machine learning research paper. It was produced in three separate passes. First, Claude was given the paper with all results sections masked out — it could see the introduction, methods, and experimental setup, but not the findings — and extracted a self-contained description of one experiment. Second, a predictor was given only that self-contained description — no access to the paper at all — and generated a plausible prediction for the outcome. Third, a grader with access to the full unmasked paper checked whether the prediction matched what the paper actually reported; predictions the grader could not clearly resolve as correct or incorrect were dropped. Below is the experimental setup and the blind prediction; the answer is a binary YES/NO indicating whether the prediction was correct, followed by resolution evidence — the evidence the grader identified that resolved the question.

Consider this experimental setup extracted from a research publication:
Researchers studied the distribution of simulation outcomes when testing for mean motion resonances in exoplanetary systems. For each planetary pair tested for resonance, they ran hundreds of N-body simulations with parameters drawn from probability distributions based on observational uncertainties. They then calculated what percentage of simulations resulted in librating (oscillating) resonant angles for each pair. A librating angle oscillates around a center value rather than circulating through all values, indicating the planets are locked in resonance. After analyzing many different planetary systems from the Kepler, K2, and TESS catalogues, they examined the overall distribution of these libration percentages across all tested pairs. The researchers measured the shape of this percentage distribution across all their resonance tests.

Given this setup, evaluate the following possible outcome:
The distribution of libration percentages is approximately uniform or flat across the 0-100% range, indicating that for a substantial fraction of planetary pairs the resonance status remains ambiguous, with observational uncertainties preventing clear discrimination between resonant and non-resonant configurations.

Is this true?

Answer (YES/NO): NO